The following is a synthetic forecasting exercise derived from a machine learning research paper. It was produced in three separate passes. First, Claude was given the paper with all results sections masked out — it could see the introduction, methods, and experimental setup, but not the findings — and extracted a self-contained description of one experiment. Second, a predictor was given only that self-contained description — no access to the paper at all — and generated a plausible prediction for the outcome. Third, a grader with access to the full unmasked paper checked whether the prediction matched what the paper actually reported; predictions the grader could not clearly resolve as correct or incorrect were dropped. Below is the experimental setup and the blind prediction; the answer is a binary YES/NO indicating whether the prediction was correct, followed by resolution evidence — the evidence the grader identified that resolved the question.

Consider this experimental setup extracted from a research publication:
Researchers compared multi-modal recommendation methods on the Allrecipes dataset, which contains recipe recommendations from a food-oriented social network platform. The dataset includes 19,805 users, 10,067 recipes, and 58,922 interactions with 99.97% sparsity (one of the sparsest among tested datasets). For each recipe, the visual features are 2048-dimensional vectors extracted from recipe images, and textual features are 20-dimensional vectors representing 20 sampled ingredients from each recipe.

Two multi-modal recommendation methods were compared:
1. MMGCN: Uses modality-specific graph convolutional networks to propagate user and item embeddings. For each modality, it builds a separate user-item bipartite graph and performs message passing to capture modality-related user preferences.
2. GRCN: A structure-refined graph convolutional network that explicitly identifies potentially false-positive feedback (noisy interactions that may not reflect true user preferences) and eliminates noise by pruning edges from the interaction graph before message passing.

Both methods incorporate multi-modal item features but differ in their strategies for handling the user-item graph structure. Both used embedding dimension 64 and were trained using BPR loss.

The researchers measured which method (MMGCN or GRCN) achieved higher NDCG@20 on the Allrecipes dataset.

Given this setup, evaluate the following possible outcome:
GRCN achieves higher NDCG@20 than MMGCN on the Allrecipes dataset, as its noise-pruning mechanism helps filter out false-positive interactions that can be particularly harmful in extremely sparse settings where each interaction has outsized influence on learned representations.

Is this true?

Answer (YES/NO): YES